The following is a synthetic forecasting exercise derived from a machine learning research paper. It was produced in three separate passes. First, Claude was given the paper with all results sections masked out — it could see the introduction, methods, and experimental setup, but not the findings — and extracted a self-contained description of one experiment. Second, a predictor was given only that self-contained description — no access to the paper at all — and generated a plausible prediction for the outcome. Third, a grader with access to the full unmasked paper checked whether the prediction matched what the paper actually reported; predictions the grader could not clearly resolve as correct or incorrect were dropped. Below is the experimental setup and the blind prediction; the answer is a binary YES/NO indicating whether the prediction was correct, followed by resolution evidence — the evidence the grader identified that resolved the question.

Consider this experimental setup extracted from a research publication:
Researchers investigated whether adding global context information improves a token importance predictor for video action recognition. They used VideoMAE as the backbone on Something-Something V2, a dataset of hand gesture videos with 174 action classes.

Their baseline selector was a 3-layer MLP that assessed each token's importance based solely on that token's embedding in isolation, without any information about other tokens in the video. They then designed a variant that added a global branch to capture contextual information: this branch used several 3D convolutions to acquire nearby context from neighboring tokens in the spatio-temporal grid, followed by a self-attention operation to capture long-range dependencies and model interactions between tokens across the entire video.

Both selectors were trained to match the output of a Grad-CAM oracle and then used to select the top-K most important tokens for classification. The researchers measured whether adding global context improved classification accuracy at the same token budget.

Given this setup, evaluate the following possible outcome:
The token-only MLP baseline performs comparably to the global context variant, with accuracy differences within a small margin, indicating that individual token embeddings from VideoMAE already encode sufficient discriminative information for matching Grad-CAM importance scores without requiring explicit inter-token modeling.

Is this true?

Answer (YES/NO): YES